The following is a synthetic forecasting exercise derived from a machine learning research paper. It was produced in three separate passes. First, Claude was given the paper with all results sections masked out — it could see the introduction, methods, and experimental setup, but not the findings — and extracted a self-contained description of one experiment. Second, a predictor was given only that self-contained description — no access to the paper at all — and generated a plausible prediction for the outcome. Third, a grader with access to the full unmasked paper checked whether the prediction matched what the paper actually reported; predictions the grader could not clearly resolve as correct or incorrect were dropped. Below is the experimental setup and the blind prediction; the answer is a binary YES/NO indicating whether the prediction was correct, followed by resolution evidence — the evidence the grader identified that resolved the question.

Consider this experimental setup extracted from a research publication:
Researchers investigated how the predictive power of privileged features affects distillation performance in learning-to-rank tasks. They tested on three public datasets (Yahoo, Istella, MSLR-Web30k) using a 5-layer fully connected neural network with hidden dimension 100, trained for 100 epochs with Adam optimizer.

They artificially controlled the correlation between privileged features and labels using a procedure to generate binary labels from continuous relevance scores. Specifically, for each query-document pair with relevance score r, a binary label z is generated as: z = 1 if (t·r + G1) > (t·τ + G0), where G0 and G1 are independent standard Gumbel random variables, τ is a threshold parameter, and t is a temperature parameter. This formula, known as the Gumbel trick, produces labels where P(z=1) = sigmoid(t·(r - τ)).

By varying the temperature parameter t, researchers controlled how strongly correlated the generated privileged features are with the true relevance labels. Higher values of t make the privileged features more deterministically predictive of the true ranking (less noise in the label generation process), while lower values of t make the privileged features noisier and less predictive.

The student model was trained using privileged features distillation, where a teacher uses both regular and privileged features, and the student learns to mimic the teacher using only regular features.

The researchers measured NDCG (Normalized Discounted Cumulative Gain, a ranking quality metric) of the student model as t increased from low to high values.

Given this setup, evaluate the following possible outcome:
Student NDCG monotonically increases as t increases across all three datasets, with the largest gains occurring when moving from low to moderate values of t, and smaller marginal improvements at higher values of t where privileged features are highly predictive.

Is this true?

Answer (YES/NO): NO